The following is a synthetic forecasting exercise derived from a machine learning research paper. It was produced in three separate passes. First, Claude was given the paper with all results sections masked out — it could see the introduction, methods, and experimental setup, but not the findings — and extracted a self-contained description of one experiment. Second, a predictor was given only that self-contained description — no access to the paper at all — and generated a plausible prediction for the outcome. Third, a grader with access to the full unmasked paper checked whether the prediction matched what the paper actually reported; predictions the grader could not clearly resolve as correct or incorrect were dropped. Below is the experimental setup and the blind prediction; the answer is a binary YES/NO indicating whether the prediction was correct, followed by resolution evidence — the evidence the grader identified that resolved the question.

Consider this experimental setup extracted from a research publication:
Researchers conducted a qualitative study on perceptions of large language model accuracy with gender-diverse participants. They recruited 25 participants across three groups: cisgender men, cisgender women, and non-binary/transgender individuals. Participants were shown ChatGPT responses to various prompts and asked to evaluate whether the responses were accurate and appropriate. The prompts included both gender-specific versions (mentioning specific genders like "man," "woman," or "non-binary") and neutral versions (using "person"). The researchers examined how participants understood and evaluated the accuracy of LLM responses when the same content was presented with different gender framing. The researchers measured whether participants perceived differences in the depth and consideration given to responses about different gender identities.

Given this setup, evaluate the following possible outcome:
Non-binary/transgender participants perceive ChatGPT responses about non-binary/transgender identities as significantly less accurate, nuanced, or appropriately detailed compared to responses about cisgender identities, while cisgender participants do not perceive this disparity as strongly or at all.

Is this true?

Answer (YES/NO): NO